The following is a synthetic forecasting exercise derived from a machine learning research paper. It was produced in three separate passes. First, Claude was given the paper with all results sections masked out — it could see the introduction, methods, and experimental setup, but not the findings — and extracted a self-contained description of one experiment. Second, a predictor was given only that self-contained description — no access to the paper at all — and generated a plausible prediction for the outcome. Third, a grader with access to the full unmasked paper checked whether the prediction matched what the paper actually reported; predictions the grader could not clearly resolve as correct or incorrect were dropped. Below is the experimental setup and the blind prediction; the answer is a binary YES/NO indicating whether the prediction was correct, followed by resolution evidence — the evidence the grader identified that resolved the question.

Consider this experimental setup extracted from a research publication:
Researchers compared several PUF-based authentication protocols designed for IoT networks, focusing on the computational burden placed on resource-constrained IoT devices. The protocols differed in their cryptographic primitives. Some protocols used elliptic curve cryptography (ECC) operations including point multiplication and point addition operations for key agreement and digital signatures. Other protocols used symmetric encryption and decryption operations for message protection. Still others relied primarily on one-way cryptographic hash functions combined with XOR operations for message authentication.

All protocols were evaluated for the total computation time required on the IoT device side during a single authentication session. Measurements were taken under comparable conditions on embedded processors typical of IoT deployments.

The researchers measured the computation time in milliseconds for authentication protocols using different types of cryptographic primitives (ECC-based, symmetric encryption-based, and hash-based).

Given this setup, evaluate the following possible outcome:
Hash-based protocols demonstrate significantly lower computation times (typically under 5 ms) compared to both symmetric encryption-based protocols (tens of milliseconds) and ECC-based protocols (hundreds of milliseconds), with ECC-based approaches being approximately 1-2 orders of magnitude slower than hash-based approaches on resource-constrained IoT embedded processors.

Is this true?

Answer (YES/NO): NO